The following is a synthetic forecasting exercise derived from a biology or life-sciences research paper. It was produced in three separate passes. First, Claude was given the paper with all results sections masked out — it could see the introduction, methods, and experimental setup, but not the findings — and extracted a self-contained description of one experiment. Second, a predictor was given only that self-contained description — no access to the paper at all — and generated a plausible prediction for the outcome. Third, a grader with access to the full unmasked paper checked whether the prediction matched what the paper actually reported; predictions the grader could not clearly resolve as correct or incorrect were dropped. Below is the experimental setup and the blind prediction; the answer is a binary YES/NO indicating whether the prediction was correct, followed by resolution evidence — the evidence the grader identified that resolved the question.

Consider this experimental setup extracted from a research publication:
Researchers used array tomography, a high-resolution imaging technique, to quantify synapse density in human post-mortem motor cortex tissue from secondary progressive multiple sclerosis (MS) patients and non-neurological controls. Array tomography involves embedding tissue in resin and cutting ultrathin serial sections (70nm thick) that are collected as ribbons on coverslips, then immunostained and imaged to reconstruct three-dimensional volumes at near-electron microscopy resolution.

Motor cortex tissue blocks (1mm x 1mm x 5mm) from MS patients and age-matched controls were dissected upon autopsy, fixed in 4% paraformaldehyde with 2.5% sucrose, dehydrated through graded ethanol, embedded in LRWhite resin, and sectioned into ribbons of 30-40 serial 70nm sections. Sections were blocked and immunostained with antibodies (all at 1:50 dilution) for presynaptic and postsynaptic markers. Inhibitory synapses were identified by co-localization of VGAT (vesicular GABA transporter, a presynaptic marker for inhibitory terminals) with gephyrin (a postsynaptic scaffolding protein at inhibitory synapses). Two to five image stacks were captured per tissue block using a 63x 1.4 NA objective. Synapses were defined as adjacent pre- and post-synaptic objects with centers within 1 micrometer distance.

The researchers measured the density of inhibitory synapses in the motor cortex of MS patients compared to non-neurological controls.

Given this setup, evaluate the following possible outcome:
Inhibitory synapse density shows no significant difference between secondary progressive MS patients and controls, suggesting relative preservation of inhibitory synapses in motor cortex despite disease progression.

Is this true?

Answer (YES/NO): NO